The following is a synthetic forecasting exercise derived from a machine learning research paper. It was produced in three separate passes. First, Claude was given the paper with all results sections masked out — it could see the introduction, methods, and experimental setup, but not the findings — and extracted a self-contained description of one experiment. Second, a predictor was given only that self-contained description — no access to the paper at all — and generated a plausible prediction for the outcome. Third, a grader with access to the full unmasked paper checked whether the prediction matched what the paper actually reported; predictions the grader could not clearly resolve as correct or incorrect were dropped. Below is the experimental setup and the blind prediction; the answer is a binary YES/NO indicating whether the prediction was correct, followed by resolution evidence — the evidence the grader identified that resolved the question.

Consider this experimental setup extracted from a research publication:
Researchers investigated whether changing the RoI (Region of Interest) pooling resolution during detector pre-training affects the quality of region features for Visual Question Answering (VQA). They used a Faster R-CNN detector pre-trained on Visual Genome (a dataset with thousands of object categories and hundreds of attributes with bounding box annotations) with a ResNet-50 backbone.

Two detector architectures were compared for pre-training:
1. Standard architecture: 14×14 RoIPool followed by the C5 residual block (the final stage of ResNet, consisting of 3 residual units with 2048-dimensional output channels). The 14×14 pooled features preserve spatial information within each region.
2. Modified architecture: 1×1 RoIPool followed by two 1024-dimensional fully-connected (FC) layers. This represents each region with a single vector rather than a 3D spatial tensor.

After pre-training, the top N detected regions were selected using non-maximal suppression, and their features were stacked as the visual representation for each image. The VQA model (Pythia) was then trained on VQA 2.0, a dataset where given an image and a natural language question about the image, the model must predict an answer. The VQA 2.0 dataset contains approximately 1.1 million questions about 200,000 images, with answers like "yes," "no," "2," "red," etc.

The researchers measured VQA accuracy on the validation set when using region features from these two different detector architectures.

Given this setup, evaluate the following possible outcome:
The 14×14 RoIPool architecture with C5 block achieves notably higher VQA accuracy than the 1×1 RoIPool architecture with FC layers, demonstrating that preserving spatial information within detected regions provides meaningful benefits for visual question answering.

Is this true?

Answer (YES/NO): NO